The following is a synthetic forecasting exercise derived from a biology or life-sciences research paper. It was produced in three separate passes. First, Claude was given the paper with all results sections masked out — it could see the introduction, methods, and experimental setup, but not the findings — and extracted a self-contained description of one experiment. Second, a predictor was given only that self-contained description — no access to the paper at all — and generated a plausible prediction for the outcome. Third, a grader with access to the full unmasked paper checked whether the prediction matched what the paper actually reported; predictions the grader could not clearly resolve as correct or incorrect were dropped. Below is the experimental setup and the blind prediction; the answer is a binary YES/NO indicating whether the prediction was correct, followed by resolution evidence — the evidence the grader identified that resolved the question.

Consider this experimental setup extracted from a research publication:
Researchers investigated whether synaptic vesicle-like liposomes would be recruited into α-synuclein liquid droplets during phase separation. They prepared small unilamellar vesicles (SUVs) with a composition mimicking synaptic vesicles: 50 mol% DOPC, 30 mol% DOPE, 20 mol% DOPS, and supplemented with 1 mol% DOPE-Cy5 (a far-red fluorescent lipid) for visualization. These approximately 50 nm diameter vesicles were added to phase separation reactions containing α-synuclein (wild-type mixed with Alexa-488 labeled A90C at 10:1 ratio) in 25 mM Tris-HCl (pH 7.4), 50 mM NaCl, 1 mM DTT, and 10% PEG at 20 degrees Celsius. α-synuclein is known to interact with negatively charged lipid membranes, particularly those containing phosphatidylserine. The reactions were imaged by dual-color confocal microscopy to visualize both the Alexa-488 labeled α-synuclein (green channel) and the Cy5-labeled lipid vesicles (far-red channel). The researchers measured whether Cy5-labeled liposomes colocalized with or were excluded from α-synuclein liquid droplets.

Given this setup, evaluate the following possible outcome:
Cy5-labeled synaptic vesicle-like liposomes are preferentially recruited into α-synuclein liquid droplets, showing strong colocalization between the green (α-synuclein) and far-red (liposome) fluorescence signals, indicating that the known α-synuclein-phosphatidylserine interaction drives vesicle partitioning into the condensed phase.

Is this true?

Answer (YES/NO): YES